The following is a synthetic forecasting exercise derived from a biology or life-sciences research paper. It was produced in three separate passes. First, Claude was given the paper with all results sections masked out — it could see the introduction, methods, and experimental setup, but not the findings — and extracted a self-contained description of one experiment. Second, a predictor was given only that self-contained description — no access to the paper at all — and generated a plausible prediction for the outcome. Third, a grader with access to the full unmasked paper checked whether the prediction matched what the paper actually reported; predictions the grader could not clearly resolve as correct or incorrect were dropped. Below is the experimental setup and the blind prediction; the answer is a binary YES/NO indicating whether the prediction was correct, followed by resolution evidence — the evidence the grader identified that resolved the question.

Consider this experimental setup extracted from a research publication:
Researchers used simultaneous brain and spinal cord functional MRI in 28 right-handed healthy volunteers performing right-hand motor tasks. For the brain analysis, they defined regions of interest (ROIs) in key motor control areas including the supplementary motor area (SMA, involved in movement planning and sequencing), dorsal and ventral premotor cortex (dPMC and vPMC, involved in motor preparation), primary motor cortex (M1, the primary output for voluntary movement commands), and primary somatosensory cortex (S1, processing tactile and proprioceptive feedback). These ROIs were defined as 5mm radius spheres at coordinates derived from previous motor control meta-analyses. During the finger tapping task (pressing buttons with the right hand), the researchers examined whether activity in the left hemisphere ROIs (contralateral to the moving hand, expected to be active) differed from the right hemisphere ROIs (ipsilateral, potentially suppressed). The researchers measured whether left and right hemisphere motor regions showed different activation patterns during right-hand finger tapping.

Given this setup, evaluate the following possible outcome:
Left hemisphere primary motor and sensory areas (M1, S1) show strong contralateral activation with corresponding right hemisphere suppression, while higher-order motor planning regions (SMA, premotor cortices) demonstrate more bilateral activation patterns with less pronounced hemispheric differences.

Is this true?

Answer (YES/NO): NO